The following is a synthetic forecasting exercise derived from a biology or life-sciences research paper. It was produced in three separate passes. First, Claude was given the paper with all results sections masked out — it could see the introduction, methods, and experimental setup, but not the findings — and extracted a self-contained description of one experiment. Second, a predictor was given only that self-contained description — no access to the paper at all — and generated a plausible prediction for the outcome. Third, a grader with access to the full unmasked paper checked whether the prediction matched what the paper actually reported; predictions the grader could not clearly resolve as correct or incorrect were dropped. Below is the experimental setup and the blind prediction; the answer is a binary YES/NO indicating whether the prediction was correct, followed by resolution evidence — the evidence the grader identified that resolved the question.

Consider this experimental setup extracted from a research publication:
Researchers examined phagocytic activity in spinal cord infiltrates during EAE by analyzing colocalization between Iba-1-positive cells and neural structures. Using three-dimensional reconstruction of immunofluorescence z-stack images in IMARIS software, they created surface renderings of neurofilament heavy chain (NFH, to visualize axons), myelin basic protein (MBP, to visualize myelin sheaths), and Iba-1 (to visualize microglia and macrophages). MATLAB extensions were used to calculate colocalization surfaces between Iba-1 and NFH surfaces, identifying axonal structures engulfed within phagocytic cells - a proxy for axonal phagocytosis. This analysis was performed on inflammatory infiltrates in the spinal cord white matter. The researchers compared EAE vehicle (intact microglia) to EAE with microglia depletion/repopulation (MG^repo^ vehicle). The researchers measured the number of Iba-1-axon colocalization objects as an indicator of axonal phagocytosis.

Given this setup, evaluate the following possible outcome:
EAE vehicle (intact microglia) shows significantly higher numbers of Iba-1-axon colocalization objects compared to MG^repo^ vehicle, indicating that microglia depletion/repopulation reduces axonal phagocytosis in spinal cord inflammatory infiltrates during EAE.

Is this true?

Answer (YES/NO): YES